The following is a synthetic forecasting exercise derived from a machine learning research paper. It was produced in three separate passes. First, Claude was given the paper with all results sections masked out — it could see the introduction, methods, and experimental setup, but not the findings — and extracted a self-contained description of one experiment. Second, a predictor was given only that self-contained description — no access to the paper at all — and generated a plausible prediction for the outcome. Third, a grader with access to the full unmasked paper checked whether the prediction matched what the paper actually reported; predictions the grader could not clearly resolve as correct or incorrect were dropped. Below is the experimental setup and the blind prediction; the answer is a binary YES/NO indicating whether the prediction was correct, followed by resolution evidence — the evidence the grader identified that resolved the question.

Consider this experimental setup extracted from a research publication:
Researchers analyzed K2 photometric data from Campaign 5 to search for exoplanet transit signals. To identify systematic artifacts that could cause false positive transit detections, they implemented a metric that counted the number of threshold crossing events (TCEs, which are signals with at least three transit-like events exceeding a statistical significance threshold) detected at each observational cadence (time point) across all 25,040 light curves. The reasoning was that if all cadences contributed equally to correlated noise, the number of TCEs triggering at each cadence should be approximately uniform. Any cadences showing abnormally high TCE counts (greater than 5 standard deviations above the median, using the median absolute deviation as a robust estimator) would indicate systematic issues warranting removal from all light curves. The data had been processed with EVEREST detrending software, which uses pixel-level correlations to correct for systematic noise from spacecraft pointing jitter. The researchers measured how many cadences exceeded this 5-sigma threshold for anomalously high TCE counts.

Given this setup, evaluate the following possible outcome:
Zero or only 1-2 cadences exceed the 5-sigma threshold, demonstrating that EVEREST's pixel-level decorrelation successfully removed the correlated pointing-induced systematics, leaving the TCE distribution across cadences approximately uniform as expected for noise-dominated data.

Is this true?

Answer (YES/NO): YES